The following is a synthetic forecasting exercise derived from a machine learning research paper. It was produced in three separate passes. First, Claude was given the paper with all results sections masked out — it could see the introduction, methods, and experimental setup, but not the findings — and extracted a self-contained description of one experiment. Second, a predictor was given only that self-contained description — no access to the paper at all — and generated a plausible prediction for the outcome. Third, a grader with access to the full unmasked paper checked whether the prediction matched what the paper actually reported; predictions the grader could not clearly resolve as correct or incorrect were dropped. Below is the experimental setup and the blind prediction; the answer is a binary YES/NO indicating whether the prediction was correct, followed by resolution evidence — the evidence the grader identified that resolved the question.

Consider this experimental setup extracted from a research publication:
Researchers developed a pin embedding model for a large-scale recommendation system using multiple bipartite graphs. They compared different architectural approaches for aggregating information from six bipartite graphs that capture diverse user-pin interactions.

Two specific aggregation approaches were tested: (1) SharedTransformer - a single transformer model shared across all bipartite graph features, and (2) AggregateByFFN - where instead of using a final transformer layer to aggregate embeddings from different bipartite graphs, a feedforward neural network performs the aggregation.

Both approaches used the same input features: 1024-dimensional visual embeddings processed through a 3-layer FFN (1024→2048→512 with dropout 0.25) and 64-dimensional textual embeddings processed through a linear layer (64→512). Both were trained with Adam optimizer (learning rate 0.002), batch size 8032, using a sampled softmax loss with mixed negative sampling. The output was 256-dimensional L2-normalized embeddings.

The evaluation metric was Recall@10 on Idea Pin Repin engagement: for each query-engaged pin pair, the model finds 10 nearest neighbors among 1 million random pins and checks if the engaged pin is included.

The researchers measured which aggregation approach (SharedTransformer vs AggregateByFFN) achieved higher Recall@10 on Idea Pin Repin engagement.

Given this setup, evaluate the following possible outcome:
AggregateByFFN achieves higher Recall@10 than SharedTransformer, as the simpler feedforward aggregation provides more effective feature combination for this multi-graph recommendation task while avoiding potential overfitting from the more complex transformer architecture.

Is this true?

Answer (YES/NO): YES